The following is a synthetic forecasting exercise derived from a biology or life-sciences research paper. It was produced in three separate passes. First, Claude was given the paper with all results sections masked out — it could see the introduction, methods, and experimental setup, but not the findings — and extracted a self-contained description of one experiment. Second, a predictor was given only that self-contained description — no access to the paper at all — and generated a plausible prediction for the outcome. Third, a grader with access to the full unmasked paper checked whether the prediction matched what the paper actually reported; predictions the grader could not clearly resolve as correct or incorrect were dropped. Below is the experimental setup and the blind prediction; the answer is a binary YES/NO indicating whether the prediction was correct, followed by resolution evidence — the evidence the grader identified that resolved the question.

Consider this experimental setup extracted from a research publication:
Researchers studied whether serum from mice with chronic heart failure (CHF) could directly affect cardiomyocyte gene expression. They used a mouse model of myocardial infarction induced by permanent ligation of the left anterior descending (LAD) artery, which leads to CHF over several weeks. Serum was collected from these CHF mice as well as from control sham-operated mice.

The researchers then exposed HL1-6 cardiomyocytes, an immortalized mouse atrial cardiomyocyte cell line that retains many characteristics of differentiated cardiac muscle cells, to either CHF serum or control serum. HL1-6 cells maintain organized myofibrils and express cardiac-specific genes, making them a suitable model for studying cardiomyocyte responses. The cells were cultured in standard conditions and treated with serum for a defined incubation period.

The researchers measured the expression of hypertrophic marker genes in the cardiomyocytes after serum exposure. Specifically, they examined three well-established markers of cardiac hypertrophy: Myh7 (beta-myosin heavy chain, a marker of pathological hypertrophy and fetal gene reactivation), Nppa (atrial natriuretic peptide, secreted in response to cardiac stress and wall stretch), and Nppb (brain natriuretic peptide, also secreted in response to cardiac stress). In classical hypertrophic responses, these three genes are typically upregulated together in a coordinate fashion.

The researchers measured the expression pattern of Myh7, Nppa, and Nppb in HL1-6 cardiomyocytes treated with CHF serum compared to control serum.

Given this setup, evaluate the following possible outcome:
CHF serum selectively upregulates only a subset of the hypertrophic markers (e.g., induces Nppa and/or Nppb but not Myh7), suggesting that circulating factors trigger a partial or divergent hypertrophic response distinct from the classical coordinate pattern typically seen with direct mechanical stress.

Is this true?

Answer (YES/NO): NO